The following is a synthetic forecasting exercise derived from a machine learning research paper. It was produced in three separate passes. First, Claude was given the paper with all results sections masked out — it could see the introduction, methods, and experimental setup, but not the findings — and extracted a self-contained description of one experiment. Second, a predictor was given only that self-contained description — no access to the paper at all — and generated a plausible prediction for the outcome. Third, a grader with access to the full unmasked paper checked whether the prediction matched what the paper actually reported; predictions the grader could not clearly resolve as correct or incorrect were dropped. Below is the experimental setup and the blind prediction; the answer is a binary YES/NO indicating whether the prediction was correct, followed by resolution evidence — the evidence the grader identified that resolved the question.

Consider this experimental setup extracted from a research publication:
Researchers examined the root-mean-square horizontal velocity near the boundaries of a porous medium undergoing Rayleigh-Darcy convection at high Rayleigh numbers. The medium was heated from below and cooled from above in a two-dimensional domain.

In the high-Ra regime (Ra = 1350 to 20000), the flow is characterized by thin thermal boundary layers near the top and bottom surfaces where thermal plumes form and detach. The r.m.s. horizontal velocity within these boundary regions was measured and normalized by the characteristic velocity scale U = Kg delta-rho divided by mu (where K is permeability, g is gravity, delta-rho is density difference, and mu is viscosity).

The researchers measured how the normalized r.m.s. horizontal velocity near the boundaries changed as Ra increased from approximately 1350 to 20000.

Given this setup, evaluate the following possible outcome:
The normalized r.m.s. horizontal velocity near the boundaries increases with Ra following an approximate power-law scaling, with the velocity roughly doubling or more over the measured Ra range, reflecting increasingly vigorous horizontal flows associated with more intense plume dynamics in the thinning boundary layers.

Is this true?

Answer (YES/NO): NO